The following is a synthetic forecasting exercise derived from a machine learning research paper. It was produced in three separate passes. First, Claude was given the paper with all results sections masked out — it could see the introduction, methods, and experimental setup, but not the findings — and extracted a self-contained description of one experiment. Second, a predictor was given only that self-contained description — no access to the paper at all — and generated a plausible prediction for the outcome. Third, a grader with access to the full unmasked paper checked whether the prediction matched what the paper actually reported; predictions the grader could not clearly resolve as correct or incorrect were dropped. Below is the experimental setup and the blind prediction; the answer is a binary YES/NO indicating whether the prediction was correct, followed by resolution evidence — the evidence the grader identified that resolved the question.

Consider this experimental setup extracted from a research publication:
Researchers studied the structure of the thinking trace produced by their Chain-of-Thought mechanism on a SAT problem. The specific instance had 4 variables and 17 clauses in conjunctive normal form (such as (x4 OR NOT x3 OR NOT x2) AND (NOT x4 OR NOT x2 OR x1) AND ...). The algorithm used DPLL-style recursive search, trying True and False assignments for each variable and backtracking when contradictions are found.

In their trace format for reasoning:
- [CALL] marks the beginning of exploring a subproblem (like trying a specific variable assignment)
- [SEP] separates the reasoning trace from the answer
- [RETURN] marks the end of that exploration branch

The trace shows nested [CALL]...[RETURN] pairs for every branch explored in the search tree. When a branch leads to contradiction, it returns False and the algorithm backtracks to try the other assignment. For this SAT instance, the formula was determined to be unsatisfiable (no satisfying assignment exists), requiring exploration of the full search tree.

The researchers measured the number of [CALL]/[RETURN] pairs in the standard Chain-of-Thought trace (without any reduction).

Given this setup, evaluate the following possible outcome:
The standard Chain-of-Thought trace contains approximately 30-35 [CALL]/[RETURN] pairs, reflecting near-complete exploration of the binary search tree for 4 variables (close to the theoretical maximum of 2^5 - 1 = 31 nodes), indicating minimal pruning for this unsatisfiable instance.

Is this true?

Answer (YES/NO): NO